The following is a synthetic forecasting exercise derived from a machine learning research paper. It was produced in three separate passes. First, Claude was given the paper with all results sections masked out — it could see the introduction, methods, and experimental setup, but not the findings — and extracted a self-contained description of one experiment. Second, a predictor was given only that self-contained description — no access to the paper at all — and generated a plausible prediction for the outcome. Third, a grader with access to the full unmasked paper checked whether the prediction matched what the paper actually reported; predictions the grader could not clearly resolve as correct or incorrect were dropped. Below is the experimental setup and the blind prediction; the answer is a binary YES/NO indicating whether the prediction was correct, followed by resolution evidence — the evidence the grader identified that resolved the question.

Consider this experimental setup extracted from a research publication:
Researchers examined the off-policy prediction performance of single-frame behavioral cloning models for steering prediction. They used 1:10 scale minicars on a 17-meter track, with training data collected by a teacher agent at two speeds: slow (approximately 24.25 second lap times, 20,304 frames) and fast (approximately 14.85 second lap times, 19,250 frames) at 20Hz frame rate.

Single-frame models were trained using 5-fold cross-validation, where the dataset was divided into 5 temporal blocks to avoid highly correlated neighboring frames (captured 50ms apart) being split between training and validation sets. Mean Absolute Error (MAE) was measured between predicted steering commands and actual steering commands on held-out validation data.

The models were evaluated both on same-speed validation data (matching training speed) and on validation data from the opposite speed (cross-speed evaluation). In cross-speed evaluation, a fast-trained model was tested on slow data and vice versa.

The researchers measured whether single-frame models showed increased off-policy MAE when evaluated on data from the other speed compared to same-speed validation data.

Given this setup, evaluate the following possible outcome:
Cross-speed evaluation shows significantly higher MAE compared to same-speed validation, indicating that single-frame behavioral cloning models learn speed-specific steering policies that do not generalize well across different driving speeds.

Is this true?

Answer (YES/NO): YES